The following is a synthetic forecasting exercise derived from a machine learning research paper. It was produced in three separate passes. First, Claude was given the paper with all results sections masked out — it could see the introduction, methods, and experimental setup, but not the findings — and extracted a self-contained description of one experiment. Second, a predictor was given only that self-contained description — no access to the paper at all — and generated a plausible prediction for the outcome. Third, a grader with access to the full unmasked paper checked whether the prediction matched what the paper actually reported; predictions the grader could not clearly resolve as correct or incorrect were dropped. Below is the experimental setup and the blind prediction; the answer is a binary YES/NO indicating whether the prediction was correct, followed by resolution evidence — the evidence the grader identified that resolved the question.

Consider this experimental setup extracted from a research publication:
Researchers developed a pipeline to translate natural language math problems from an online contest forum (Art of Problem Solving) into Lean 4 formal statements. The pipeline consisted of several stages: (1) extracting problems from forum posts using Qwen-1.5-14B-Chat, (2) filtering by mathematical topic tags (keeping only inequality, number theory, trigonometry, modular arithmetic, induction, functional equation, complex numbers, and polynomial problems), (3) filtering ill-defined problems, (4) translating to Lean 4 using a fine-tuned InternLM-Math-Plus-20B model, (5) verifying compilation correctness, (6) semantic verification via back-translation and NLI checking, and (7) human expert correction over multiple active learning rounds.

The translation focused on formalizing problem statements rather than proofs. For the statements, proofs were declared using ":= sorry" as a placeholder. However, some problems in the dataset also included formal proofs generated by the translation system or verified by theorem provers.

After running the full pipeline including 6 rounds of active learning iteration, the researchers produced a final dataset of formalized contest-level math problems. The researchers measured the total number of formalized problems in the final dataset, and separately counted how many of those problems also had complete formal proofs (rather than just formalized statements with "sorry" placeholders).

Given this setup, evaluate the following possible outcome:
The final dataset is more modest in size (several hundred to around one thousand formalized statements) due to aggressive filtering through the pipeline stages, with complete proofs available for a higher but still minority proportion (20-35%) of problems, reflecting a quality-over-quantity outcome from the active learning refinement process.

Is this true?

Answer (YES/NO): NO